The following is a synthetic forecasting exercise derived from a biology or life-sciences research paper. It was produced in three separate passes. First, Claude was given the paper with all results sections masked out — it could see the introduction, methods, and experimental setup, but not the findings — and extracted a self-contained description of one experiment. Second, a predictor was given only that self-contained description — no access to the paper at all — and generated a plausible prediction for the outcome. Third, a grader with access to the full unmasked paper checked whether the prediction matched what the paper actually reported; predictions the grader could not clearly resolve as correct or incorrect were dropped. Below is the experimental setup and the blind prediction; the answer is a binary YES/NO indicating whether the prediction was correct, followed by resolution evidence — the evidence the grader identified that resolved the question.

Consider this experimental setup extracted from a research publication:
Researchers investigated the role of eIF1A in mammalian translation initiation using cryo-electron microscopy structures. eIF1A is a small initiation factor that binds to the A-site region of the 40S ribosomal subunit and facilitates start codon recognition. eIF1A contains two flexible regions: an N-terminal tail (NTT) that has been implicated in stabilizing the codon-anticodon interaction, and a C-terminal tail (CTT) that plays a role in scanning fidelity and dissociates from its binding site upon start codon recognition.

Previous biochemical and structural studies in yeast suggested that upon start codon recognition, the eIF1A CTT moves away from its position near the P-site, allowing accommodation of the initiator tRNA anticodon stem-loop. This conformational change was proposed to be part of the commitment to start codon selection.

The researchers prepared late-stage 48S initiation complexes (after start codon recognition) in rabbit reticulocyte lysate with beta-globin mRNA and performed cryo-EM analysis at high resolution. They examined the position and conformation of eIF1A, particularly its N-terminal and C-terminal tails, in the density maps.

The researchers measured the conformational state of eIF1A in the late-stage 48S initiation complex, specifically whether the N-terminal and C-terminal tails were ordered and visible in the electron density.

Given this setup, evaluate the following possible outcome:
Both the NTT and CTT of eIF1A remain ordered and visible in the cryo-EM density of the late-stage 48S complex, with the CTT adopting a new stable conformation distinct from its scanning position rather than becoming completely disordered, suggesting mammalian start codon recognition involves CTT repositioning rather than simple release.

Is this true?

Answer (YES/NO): NO